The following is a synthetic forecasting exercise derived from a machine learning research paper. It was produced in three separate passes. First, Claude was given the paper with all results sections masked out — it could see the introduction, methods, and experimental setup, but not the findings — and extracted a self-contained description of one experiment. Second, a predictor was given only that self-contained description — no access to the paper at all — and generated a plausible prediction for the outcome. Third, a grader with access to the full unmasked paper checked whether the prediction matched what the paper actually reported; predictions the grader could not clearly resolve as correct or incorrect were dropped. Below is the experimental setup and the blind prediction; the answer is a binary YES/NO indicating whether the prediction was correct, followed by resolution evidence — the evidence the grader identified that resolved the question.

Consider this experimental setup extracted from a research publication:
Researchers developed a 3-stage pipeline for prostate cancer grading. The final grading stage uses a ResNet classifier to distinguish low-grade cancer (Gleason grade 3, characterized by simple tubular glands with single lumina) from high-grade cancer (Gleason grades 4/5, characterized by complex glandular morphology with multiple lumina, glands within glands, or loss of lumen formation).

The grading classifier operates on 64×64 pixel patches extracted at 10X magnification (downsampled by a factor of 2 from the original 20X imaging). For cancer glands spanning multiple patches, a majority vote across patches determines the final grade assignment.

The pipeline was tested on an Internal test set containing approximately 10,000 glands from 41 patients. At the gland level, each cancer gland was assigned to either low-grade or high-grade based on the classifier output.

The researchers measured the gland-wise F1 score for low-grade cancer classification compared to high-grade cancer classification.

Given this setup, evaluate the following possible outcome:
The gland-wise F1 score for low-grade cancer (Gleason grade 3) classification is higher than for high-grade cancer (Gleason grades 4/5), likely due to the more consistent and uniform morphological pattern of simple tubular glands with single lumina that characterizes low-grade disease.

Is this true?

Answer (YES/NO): NO